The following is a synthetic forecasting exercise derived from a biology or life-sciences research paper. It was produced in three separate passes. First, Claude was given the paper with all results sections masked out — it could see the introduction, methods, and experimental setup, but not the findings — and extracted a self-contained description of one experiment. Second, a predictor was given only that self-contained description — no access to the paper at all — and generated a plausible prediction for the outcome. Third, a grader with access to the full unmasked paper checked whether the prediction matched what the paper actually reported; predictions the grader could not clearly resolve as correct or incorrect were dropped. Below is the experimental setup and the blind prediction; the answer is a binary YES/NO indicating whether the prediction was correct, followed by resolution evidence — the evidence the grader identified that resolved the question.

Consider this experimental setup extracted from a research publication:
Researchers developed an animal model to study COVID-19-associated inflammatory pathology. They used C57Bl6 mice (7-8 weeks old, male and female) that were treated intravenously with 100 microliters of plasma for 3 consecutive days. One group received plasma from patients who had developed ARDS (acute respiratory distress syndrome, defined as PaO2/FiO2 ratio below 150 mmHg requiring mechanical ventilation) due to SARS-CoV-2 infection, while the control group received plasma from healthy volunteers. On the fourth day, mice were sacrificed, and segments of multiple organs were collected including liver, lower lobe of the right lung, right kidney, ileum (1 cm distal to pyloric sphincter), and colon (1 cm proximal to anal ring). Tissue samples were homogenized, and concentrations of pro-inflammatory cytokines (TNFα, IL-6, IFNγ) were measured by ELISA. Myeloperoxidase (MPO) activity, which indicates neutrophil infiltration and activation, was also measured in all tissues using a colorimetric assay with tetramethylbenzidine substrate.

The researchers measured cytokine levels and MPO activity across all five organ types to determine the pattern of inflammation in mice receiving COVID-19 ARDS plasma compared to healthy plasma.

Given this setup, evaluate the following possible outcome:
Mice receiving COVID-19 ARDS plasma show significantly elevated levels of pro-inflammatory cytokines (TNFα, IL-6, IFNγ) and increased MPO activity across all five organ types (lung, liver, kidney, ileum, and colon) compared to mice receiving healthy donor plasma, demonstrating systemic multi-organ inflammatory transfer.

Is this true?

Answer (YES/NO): NO